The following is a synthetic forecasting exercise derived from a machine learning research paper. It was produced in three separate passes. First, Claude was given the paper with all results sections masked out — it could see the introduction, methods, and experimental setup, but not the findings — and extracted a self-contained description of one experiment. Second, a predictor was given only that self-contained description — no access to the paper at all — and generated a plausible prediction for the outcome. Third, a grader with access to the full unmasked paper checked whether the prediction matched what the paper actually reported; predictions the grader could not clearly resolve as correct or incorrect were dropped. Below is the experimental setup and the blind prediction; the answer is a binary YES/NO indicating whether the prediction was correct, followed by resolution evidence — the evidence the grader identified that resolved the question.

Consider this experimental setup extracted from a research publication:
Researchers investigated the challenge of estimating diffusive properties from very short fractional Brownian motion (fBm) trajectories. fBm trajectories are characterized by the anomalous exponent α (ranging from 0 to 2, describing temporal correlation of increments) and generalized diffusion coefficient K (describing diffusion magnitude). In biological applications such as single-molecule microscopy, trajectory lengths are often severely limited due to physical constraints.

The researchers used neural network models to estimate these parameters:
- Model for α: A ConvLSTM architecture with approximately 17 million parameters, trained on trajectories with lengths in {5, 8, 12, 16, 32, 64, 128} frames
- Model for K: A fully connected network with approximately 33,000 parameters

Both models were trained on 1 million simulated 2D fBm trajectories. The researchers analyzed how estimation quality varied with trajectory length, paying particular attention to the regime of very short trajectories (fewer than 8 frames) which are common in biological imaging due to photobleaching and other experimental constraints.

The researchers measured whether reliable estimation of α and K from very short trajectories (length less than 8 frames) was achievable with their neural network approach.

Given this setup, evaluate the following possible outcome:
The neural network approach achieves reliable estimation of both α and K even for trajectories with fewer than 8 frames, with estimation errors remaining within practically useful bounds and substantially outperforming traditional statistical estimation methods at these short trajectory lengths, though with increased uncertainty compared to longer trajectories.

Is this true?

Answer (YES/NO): NO